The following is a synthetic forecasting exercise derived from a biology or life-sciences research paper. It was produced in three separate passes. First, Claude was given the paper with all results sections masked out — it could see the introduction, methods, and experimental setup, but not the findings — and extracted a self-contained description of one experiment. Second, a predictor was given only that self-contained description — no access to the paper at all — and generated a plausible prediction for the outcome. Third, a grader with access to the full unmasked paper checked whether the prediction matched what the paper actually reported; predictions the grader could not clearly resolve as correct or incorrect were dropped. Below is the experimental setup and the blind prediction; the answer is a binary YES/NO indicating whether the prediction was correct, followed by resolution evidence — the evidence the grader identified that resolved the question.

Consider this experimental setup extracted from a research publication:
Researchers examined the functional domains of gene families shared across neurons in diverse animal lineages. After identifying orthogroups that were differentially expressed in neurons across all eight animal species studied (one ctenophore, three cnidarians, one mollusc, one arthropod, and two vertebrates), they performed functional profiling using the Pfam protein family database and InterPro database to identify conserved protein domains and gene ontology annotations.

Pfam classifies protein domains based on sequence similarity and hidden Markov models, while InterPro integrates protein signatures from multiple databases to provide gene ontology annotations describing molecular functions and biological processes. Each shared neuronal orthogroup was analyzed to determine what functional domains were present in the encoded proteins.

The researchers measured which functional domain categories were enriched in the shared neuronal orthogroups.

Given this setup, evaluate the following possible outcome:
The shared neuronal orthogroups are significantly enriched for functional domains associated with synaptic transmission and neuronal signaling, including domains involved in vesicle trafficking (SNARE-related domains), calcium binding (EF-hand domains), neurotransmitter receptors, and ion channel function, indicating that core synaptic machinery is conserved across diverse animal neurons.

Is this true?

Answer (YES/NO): NO